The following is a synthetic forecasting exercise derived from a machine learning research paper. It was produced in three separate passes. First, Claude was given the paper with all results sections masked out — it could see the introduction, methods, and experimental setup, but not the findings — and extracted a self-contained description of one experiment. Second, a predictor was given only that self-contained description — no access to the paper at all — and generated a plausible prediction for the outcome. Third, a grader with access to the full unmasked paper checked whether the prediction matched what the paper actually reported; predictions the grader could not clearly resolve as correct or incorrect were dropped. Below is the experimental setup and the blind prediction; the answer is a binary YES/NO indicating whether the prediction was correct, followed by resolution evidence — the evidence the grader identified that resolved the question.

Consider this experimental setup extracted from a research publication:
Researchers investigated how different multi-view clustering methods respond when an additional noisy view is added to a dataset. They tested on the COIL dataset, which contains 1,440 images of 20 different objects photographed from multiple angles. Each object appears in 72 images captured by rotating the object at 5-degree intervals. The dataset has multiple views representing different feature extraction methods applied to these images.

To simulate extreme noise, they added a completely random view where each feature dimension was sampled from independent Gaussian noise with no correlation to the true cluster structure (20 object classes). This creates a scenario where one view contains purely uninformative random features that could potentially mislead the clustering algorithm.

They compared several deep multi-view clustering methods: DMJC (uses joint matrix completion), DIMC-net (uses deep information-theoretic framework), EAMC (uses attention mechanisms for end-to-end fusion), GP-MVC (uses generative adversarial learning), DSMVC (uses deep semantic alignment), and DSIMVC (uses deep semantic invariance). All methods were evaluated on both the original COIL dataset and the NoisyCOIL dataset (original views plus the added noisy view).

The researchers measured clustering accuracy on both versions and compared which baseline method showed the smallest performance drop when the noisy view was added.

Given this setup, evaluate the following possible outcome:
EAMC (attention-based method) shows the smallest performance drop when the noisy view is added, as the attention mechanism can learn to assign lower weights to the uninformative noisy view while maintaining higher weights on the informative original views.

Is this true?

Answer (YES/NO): NO